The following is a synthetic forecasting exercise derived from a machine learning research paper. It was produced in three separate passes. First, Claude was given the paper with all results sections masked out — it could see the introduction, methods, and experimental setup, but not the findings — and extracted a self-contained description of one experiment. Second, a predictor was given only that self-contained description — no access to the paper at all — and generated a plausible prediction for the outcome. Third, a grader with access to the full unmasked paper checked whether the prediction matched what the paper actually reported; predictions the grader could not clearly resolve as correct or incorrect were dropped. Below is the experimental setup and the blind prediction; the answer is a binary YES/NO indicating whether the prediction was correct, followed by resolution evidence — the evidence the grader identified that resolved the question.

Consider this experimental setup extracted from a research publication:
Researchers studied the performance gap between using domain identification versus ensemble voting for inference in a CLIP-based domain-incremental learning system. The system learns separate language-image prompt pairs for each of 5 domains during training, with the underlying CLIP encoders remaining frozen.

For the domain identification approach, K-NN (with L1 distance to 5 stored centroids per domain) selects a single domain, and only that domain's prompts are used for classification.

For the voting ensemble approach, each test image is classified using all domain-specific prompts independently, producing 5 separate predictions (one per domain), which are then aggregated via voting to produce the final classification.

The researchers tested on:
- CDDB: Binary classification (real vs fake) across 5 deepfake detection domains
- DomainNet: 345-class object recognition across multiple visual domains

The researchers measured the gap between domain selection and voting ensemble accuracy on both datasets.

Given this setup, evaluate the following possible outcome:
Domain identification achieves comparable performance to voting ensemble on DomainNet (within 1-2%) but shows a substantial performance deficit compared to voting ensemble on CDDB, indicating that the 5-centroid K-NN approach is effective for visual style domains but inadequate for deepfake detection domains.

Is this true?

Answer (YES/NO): NO